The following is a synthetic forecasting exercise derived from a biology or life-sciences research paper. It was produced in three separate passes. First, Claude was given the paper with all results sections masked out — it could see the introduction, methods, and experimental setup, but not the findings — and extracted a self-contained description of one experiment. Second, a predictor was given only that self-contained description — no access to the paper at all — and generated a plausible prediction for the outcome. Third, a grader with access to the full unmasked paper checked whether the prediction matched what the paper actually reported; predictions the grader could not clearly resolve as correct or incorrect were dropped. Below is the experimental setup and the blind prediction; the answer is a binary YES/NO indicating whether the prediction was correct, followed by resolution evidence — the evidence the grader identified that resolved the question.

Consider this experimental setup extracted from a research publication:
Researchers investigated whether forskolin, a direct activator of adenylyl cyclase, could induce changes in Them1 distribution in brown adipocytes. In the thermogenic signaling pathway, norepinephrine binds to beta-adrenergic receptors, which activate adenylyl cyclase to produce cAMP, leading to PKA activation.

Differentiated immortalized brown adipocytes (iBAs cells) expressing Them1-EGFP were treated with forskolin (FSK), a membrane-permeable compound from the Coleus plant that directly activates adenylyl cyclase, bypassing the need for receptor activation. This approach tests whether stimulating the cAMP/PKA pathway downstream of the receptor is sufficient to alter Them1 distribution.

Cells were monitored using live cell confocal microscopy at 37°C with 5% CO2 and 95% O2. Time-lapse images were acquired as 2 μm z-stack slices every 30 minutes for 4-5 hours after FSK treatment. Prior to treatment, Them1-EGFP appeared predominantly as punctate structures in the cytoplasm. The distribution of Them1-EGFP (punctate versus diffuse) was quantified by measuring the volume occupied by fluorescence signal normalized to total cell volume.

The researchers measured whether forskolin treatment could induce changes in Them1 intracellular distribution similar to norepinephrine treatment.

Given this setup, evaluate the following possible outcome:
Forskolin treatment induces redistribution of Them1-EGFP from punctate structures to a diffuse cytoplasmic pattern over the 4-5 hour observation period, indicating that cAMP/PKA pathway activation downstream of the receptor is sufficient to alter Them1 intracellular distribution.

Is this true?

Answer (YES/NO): YES